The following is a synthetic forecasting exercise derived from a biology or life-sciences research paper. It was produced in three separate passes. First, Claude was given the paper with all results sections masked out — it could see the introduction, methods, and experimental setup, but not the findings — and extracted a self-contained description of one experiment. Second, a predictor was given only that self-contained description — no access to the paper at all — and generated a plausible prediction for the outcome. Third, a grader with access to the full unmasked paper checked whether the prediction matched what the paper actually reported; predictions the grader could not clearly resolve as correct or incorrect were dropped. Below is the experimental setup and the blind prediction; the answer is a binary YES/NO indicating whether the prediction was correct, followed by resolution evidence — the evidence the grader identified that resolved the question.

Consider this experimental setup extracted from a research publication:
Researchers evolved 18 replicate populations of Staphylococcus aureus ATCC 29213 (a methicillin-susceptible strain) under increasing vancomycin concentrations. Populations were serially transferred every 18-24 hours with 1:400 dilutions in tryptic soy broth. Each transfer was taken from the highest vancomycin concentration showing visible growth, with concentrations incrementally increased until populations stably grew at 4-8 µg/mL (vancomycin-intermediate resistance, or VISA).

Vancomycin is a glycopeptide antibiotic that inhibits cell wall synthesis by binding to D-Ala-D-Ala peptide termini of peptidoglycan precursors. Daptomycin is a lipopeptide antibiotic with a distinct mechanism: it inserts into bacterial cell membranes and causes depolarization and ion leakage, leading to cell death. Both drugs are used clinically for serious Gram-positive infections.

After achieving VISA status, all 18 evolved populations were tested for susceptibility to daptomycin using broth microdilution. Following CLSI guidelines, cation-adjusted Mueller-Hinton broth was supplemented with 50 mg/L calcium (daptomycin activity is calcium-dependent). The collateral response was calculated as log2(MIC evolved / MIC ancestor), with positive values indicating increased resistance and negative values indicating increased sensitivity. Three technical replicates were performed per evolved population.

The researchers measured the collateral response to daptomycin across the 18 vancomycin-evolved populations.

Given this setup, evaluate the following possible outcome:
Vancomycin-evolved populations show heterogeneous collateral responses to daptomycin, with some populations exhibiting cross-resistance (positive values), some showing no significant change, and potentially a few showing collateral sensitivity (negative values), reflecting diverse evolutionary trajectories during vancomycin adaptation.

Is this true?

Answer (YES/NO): NO